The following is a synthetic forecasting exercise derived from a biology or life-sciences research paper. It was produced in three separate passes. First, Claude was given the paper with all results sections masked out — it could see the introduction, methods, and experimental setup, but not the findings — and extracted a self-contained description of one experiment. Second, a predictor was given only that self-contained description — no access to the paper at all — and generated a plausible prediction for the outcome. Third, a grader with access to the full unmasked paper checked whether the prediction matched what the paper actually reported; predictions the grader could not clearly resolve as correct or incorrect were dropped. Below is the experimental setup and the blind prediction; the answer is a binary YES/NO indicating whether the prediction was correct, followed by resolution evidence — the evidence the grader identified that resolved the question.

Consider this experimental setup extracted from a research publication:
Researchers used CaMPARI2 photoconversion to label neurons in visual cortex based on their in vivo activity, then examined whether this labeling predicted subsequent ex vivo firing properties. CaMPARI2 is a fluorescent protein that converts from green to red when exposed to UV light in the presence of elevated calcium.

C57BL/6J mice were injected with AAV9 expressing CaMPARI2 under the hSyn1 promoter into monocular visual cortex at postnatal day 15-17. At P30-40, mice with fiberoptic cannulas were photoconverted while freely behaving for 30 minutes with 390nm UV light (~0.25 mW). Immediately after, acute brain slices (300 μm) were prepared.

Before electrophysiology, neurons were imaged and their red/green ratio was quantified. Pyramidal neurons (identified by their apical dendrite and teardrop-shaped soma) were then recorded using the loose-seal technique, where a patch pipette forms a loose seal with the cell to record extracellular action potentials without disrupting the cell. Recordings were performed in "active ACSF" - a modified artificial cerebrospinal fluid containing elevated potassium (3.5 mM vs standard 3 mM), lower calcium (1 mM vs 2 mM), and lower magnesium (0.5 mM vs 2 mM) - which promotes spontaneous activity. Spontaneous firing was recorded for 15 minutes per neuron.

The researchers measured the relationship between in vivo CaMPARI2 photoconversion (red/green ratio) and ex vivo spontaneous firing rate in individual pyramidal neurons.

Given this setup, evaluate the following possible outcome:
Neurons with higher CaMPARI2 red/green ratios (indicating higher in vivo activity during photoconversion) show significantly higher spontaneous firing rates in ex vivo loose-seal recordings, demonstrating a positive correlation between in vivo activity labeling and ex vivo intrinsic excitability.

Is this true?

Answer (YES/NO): YES